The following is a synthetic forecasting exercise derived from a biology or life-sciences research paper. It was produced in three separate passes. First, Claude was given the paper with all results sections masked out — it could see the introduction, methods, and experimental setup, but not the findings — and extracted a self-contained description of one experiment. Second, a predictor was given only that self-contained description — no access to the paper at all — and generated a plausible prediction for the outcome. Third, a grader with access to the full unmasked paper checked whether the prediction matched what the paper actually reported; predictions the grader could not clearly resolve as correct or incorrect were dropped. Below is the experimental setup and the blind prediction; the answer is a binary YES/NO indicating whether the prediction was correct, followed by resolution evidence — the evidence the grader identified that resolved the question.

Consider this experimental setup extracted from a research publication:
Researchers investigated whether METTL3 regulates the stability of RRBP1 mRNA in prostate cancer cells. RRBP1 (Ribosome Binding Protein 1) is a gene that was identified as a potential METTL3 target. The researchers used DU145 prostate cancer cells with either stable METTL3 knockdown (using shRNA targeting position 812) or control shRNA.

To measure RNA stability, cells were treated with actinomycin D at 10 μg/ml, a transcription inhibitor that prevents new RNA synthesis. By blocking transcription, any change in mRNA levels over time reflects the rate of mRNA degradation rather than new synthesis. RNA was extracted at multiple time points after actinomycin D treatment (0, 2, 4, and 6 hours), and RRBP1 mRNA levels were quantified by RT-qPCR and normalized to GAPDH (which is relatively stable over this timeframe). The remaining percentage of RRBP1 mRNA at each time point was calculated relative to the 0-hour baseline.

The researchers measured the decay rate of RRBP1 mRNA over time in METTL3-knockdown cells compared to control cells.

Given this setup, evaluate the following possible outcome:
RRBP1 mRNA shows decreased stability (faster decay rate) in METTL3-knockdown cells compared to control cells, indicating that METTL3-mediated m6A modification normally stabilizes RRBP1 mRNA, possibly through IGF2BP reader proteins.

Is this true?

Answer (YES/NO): YES